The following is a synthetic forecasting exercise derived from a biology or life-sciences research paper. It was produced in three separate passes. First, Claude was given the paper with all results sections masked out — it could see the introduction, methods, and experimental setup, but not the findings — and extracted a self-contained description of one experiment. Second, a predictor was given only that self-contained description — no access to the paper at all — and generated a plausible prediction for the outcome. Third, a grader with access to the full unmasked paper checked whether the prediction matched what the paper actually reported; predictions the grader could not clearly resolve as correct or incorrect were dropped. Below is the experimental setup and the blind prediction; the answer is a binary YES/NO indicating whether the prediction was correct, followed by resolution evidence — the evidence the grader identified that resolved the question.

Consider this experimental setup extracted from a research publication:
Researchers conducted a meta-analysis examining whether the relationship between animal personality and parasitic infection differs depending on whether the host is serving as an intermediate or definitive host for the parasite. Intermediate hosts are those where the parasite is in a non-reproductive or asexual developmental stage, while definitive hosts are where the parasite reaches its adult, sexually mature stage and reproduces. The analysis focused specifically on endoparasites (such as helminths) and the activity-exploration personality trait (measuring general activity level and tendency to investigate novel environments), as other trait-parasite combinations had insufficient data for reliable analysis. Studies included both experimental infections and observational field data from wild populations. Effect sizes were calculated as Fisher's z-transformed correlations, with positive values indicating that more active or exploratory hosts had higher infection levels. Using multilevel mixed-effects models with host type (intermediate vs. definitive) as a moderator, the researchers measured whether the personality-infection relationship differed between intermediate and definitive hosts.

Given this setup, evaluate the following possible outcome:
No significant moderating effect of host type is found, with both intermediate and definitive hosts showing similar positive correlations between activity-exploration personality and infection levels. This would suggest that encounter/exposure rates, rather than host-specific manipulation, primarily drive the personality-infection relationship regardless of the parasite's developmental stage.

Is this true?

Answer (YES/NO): NO